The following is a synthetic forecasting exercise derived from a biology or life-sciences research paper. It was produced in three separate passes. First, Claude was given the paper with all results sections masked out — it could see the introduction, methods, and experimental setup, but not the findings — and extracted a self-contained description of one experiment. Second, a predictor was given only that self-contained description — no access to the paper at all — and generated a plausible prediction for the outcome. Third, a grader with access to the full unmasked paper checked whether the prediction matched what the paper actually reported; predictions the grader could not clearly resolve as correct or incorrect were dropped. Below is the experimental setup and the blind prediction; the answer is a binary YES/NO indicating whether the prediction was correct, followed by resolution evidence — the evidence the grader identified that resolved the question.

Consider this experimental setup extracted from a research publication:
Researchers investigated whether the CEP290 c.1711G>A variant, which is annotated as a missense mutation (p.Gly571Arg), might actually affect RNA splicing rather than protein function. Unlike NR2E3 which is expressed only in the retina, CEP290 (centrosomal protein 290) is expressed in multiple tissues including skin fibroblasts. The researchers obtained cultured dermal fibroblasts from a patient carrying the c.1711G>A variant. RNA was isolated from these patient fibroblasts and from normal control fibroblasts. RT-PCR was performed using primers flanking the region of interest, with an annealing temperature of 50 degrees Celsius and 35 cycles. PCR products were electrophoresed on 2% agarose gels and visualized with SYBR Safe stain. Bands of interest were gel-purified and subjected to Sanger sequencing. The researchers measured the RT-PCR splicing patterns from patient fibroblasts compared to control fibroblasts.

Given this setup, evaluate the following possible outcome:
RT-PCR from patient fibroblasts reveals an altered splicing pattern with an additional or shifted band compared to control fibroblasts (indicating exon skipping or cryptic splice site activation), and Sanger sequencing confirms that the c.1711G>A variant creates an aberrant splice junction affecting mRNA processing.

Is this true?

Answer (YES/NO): NO